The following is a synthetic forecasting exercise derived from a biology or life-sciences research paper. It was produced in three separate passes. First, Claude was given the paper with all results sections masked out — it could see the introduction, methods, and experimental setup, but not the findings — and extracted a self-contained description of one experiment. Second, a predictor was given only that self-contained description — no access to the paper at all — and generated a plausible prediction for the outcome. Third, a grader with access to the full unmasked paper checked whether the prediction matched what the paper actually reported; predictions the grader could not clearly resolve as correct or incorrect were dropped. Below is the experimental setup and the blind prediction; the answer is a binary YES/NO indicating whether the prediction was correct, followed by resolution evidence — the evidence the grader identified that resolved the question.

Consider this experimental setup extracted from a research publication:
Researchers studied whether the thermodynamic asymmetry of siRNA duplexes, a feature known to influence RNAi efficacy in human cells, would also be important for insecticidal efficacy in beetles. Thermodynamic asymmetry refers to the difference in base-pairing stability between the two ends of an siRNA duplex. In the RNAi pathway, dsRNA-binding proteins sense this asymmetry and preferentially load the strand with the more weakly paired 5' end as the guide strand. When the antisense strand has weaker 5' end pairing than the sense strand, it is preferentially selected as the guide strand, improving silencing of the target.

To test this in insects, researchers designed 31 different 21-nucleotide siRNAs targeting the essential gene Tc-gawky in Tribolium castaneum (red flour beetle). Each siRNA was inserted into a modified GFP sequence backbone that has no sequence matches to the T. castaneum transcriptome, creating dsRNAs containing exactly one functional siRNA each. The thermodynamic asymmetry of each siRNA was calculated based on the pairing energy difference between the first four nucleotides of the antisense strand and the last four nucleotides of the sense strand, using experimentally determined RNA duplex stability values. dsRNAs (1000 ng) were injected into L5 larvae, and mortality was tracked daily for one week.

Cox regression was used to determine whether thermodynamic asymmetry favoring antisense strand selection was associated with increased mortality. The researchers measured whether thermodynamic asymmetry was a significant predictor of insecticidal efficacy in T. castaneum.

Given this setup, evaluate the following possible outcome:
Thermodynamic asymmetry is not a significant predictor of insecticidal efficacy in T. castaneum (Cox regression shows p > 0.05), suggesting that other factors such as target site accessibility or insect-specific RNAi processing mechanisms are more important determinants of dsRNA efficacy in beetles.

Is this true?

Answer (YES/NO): NO